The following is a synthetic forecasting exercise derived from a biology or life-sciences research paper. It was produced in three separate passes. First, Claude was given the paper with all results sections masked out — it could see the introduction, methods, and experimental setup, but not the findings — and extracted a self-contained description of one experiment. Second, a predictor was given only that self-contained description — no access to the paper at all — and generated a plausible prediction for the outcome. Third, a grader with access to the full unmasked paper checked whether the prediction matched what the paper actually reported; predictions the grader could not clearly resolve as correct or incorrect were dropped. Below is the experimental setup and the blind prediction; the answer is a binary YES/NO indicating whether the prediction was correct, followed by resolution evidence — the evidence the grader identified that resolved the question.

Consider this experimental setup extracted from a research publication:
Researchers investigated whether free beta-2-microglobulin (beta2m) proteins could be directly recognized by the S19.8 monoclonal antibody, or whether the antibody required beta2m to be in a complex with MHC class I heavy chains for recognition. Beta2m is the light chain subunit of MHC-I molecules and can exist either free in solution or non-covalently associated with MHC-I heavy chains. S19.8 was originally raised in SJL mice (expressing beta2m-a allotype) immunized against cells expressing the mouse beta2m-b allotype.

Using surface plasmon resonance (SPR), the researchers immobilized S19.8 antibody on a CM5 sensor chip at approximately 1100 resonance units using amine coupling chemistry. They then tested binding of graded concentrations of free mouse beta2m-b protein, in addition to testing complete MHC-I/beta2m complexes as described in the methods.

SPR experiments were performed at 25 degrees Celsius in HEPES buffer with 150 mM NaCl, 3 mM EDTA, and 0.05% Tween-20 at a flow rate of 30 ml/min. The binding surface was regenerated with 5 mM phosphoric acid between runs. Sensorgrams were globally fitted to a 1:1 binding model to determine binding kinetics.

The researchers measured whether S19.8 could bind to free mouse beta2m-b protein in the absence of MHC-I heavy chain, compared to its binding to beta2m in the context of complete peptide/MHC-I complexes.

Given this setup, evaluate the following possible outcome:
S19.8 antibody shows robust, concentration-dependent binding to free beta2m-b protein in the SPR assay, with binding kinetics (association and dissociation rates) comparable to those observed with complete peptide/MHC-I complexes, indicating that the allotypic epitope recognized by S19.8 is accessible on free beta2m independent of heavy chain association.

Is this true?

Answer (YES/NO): NO